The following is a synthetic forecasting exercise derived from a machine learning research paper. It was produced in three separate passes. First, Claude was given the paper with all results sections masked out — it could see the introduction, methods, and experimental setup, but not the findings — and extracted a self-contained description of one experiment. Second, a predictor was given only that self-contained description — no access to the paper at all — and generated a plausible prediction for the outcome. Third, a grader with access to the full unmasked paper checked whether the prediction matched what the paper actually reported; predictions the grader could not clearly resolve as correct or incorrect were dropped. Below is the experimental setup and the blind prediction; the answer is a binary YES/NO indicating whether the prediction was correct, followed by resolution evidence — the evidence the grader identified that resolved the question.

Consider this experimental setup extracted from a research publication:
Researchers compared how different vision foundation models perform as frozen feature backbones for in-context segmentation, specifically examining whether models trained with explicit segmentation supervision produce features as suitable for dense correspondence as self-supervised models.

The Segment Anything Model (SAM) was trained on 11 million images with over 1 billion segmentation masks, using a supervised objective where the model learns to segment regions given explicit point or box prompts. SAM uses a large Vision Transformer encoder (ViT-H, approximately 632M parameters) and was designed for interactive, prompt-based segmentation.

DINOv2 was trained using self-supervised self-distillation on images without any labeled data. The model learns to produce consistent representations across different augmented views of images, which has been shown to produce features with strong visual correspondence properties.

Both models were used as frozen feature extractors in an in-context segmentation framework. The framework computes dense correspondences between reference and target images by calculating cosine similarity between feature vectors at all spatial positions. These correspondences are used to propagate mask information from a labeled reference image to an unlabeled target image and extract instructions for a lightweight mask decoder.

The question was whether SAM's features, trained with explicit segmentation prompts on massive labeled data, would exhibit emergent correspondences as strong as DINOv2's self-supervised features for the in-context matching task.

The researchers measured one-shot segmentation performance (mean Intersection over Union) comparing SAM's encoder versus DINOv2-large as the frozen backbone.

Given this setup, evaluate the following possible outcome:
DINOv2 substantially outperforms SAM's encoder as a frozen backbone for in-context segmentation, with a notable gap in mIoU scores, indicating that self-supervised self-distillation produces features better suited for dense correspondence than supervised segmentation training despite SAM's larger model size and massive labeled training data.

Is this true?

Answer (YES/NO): YES